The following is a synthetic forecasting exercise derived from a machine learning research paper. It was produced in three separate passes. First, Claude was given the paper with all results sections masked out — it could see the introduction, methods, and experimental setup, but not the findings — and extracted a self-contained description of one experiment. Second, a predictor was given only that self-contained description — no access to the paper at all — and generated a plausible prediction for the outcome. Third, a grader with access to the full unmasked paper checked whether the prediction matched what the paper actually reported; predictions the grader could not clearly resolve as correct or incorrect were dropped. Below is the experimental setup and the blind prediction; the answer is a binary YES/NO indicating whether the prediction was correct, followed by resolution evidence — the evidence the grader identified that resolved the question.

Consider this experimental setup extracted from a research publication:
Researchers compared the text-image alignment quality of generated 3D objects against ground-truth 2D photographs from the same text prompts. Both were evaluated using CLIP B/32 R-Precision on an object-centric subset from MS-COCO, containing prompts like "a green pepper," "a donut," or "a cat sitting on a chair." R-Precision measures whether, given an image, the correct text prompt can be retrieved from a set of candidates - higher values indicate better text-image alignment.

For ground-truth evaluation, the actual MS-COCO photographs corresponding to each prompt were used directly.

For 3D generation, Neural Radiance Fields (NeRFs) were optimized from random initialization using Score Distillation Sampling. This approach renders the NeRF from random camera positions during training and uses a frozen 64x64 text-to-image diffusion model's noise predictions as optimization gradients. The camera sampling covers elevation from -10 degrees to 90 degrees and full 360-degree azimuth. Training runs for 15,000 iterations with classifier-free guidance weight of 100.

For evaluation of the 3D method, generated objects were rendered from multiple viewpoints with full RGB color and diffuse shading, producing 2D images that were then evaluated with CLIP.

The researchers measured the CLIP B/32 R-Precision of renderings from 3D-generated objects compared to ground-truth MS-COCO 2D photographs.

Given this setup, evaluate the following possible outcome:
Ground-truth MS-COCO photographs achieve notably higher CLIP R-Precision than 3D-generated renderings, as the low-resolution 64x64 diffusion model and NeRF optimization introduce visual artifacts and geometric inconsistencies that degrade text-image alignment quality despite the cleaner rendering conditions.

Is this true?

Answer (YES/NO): NO